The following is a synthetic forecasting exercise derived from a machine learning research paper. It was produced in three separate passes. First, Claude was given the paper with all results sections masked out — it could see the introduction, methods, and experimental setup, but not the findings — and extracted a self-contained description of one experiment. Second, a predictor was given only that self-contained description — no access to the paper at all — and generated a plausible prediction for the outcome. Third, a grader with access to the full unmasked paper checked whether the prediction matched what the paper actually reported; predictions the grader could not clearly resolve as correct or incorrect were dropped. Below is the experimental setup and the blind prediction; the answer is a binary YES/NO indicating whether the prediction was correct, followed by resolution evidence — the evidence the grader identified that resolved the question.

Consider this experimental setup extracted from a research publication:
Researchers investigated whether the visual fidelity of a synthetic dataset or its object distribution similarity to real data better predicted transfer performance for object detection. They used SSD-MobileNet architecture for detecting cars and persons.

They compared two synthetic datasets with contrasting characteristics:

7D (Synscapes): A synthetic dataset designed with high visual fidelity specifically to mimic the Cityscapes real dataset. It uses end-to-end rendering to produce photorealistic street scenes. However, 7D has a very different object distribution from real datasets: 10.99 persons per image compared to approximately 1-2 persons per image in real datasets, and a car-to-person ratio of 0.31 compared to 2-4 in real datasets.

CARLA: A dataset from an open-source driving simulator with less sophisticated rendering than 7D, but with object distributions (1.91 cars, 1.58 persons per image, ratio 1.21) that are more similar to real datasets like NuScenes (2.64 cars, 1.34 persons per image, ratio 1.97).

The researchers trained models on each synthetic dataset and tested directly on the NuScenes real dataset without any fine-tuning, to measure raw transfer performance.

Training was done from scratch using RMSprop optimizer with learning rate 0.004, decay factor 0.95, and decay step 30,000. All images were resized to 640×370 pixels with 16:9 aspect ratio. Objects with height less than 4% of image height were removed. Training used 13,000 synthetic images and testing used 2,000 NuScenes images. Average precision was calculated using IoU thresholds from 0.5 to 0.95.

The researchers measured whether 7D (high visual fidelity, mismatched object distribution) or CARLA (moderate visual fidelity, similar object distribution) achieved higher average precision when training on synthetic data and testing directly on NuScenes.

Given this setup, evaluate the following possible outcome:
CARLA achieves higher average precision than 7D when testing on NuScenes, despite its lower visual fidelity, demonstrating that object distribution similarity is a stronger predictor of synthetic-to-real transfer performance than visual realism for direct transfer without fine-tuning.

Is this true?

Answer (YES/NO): NO